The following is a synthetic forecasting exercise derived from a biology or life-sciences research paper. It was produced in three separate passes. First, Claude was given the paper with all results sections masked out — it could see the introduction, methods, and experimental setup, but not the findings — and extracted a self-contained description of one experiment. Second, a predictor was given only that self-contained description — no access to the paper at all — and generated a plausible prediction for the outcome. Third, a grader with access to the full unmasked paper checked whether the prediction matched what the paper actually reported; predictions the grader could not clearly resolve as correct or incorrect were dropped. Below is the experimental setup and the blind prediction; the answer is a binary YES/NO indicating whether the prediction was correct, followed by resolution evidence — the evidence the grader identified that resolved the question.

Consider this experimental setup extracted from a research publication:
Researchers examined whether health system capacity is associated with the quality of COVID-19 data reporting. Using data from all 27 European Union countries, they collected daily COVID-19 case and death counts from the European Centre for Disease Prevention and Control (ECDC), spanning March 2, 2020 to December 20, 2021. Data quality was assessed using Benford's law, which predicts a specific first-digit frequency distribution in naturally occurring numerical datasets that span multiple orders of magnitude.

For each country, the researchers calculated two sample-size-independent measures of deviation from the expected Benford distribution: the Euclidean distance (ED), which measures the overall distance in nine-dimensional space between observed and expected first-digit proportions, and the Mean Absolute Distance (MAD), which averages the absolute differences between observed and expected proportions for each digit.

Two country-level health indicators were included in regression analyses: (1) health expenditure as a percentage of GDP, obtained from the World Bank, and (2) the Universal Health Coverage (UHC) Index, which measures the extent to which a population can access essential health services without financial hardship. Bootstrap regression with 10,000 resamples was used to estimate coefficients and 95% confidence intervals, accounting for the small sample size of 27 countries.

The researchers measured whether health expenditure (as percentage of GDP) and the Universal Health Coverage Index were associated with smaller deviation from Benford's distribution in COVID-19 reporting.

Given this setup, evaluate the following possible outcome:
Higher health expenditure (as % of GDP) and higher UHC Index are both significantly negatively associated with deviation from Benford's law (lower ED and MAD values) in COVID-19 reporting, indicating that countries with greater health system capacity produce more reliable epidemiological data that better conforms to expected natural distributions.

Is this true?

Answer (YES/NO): NO